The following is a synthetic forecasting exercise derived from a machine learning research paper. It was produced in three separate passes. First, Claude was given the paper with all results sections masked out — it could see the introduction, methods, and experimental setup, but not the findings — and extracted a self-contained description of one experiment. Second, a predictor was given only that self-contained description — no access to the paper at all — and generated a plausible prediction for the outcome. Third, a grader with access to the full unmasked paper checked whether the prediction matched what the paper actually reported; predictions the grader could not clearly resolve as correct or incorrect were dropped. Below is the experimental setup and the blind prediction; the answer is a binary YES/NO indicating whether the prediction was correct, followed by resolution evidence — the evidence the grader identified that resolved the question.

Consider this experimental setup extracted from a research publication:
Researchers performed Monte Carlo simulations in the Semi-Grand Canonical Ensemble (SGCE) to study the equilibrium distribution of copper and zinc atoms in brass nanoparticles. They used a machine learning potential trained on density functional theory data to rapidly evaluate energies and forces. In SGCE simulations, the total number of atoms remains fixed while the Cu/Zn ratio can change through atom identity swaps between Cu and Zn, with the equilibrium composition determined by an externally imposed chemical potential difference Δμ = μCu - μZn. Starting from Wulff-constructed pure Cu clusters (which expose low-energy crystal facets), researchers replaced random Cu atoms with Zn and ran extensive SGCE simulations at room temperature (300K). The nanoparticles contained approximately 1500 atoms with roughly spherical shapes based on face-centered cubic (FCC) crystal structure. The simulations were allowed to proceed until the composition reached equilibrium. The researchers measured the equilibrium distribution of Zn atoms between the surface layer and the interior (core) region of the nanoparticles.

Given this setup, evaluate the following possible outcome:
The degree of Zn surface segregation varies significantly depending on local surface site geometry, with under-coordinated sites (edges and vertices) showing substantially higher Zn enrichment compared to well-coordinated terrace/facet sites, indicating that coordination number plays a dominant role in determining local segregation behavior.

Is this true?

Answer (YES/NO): YES